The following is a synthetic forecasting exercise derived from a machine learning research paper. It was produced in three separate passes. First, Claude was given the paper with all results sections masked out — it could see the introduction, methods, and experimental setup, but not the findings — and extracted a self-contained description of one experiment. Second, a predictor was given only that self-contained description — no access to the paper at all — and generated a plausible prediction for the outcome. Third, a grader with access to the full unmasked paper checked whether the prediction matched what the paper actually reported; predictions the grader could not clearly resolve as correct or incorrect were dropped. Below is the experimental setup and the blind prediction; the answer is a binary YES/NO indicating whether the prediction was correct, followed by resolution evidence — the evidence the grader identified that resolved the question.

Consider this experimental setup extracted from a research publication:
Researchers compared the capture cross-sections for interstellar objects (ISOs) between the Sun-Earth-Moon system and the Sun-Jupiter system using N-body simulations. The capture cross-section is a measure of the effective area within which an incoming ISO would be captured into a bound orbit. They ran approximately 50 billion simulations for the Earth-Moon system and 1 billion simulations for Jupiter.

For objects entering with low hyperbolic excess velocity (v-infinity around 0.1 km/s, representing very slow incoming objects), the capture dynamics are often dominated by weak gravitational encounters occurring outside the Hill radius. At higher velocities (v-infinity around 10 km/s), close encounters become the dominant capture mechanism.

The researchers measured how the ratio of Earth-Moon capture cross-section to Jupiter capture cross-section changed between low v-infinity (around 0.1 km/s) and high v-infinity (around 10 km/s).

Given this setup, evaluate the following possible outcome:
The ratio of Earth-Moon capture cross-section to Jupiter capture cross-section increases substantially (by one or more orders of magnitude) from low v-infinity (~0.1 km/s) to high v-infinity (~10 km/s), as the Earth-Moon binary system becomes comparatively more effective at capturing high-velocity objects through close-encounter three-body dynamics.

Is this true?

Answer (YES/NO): NO